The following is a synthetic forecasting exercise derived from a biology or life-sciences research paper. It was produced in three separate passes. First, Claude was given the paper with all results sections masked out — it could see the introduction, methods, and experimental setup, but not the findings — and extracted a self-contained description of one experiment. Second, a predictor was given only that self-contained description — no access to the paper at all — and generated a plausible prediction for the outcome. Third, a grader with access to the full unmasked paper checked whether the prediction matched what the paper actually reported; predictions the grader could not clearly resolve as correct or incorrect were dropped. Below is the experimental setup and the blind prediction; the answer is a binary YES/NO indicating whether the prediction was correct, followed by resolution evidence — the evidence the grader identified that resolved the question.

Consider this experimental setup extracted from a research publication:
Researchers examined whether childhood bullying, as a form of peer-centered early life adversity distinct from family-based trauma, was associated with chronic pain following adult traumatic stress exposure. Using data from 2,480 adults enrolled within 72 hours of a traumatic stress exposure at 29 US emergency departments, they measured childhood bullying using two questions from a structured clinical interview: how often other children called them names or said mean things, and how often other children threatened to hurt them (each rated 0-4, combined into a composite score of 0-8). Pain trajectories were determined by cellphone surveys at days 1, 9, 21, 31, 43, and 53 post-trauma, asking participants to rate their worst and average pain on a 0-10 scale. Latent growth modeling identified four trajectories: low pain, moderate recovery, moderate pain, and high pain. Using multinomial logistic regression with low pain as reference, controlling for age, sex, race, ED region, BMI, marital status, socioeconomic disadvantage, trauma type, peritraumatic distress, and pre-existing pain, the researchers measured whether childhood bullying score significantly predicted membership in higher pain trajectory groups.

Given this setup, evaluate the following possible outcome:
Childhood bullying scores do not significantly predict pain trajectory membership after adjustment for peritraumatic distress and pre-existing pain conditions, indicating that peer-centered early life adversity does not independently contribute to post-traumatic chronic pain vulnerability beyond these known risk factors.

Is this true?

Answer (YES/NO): NO